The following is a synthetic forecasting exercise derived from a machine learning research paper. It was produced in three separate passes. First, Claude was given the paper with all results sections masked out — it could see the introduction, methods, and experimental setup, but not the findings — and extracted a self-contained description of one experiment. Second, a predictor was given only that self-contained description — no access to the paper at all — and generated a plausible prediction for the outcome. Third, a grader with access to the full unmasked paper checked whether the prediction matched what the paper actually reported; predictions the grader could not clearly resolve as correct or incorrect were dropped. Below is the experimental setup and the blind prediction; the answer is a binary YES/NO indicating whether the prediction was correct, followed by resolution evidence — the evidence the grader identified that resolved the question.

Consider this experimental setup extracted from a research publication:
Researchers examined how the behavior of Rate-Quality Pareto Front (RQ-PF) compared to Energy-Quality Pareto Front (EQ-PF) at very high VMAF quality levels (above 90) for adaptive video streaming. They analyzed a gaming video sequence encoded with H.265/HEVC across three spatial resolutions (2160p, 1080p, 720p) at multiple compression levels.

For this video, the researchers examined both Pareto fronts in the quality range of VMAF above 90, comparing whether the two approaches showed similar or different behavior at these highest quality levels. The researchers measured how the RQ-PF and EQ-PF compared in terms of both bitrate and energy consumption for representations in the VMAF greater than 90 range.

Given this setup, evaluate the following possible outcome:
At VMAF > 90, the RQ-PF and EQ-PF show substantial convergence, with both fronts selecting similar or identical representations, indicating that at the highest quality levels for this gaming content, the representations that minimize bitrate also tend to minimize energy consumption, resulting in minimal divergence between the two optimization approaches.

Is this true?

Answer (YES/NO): YES